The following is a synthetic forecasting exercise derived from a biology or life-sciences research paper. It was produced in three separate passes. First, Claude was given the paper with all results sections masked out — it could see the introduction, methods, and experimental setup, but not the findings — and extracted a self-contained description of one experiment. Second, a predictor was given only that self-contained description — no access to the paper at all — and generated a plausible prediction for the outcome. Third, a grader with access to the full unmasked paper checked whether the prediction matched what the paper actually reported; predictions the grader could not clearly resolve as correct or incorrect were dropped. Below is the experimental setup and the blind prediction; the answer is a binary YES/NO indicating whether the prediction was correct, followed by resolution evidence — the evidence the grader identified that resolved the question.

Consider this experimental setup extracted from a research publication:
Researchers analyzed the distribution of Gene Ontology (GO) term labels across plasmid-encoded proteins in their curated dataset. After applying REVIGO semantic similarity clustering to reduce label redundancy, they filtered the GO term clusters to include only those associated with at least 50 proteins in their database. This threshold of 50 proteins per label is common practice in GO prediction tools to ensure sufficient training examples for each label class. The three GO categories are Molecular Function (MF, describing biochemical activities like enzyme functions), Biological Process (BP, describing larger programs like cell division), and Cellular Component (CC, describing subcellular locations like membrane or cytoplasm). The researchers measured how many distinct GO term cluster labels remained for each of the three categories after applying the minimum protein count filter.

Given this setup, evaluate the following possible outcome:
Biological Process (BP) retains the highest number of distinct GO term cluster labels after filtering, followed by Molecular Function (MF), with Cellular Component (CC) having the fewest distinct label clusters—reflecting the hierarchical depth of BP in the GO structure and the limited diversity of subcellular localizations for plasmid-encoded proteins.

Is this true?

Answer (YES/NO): YES